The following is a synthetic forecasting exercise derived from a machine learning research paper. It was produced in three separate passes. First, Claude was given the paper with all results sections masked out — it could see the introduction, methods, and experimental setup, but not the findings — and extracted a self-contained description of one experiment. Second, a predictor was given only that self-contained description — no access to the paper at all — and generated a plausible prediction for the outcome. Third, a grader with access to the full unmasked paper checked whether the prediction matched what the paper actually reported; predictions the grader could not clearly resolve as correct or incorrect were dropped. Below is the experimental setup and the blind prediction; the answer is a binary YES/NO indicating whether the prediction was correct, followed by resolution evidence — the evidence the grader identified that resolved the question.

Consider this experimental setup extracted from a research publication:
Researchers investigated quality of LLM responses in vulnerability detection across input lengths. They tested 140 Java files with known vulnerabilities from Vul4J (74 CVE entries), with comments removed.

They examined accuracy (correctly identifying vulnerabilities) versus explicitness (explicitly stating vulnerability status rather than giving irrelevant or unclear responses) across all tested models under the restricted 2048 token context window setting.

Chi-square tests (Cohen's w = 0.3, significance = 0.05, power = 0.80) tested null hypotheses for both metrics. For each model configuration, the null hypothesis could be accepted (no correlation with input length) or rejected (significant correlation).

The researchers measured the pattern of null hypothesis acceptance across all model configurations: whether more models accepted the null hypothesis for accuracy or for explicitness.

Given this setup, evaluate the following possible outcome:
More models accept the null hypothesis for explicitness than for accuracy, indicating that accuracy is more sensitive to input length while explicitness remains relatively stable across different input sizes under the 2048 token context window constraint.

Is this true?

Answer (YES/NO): NO